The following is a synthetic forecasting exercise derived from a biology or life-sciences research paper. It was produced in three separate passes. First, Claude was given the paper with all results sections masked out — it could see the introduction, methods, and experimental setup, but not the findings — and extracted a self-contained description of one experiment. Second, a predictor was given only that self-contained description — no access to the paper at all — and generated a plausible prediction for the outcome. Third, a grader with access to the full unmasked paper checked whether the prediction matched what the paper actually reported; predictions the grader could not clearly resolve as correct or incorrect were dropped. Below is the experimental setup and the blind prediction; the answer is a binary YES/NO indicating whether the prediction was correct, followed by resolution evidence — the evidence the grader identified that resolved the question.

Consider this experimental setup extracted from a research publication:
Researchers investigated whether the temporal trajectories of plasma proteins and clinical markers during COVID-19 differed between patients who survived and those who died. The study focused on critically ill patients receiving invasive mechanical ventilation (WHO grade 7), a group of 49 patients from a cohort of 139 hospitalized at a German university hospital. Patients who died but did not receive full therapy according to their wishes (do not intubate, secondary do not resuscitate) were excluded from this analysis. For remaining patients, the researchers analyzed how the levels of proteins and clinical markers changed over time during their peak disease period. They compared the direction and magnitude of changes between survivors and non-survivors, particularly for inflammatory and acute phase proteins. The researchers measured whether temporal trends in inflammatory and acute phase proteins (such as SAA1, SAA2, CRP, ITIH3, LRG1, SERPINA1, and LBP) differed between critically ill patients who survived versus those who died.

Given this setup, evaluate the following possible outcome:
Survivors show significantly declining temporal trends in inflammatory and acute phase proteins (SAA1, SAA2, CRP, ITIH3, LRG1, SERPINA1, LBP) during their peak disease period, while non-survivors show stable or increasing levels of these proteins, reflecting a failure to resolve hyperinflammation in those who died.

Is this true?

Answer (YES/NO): YES